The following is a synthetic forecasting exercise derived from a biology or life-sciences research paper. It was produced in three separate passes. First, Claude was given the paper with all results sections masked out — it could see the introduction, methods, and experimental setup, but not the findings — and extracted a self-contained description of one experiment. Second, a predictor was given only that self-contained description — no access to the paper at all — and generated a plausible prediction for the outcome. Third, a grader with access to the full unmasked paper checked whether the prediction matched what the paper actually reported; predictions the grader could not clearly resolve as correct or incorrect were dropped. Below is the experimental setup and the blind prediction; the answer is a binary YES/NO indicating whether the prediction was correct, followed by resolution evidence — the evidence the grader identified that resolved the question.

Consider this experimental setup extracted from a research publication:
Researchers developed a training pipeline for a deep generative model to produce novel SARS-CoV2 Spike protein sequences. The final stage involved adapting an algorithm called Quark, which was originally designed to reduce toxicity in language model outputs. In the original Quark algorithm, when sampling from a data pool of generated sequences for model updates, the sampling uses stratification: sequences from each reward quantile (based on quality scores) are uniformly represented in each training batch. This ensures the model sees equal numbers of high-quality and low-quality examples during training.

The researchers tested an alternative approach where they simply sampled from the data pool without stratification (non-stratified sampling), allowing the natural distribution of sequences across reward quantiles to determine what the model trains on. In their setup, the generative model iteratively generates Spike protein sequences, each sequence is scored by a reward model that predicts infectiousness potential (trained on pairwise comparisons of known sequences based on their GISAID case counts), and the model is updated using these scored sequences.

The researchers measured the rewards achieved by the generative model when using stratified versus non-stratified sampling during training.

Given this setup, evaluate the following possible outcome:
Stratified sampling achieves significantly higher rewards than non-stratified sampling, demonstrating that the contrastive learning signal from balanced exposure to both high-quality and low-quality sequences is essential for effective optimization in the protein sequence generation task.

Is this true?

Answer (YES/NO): NO